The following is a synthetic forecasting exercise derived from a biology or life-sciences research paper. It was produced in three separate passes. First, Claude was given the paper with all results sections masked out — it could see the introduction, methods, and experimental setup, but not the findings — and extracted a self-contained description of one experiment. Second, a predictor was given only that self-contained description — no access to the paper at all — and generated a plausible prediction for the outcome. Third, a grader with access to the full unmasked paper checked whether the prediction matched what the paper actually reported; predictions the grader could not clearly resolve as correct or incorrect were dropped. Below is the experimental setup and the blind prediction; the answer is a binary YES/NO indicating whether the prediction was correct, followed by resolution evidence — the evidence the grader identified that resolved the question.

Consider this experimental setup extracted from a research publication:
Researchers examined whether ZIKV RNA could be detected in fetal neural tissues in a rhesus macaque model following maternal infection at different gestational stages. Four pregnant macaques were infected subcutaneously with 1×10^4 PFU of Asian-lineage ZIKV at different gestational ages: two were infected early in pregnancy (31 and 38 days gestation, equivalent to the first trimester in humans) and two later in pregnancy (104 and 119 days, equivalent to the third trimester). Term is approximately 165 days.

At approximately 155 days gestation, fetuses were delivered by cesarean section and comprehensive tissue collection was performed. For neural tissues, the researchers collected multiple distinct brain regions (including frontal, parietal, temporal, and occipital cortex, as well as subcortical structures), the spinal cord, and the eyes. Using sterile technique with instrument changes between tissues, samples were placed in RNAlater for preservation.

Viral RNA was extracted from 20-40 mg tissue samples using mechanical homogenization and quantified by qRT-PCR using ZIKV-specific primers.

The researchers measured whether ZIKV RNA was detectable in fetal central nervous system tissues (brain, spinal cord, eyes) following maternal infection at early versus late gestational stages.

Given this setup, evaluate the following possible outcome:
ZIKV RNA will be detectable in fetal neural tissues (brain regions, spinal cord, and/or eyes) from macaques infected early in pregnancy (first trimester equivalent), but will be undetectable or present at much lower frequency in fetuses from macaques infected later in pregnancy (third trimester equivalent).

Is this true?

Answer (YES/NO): YES